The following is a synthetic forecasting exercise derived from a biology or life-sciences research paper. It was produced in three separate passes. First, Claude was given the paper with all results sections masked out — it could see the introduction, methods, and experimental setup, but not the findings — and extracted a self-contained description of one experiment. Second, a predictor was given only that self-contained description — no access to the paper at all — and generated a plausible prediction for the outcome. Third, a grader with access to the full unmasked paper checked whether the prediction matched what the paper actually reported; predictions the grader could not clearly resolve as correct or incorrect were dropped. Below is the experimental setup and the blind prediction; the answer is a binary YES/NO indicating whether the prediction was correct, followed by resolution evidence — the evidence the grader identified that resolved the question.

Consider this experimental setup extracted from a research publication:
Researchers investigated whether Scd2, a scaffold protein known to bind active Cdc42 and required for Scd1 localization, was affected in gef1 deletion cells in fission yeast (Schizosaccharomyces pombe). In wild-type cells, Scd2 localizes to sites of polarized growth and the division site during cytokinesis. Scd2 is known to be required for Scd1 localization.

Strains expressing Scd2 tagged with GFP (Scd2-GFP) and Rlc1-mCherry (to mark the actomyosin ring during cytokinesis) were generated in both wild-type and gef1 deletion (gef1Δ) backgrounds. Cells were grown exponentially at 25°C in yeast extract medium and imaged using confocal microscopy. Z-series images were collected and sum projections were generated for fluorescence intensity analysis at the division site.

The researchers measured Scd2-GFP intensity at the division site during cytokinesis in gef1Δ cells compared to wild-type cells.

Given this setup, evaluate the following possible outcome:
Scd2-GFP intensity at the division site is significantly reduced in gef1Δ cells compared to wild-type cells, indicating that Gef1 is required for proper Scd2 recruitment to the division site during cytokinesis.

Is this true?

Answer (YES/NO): YES